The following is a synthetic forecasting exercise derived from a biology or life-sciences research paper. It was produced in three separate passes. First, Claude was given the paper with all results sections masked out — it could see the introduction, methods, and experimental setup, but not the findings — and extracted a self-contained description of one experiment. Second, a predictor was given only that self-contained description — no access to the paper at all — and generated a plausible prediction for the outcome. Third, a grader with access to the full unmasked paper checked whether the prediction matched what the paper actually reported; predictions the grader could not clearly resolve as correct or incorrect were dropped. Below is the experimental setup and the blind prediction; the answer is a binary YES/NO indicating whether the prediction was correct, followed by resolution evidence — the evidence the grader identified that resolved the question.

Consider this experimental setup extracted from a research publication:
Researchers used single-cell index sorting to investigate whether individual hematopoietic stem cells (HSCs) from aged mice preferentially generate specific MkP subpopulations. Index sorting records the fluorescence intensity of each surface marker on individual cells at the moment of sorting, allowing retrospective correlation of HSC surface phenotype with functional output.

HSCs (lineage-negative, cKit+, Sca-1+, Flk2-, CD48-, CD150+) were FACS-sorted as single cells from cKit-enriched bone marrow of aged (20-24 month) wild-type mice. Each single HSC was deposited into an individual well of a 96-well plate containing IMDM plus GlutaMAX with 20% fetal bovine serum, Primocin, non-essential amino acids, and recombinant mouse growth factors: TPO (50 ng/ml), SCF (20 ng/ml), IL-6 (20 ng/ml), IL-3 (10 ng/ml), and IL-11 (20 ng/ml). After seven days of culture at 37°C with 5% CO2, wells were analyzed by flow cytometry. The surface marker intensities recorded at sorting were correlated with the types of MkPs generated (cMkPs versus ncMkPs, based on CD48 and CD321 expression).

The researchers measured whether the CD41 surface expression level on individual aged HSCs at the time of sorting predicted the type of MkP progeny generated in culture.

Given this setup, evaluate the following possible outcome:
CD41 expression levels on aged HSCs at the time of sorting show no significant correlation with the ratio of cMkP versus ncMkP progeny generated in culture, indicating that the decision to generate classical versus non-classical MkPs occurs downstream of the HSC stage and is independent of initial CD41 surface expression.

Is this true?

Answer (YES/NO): YES